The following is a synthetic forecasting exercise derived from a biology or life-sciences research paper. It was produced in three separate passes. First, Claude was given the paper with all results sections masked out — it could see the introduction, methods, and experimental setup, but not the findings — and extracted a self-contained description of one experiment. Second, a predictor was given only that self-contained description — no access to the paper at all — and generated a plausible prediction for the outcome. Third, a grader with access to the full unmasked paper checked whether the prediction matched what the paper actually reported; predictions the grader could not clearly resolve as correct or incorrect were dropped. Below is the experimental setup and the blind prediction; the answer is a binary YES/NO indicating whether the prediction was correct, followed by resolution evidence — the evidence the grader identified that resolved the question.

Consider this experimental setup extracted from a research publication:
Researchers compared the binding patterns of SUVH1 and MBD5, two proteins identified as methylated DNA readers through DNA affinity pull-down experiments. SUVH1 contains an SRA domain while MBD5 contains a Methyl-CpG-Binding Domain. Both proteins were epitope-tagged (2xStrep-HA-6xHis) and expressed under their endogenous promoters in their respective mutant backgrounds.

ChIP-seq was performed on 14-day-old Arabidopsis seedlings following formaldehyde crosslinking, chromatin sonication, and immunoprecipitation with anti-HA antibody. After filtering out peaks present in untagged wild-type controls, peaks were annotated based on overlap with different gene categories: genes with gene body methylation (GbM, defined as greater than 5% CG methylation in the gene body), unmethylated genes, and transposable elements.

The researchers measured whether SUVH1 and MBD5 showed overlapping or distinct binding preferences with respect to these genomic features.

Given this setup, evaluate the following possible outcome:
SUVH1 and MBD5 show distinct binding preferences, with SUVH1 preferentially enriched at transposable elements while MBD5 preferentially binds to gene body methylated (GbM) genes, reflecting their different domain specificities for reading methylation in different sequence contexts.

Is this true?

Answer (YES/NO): NO